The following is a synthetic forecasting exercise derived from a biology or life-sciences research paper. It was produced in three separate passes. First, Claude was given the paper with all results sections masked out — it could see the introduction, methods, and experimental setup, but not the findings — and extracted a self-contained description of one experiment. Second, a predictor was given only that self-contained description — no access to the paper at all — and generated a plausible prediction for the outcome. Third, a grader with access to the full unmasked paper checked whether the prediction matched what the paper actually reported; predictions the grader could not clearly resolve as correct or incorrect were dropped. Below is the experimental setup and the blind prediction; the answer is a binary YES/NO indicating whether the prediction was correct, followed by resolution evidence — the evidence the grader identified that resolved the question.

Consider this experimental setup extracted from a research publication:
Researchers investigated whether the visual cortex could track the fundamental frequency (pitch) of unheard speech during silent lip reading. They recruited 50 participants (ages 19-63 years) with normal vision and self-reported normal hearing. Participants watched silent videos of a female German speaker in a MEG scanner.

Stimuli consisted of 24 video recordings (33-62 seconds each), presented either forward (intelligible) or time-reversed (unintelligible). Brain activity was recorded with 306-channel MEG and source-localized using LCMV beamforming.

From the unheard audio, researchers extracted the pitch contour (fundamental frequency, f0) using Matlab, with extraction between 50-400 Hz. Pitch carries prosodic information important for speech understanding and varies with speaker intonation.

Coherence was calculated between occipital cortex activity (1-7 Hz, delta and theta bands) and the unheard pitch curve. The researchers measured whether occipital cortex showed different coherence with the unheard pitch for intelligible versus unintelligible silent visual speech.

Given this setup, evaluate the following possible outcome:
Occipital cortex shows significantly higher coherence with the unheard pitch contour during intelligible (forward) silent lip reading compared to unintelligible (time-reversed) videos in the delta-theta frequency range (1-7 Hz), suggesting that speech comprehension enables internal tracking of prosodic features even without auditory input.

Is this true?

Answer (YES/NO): YES